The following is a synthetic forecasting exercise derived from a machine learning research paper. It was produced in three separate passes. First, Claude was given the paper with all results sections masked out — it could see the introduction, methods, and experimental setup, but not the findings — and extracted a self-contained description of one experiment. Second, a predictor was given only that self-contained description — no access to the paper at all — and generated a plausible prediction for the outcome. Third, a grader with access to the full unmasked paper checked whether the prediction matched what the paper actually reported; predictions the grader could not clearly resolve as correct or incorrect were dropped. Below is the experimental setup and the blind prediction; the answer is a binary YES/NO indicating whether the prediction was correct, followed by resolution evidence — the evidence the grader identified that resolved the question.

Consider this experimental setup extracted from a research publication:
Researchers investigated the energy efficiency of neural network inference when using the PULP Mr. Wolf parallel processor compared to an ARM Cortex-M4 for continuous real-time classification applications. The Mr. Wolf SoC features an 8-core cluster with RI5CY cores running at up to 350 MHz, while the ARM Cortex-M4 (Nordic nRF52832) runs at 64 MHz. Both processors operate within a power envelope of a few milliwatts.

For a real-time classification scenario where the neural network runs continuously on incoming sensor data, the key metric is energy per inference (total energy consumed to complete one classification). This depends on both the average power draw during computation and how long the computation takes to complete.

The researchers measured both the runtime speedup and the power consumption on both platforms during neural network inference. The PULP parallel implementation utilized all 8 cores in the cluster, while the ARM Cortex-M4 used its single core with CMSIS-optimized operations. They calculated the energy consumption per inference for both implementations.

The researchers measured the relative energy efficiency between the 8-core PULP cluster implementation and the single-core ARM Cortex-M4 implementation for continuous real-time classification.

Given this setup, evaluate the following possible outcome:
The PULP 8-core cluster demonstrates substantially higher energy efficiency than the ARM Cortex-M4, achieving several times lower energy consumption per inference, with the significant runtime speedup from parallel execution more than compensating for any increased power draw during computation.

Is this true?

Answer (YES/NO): YES